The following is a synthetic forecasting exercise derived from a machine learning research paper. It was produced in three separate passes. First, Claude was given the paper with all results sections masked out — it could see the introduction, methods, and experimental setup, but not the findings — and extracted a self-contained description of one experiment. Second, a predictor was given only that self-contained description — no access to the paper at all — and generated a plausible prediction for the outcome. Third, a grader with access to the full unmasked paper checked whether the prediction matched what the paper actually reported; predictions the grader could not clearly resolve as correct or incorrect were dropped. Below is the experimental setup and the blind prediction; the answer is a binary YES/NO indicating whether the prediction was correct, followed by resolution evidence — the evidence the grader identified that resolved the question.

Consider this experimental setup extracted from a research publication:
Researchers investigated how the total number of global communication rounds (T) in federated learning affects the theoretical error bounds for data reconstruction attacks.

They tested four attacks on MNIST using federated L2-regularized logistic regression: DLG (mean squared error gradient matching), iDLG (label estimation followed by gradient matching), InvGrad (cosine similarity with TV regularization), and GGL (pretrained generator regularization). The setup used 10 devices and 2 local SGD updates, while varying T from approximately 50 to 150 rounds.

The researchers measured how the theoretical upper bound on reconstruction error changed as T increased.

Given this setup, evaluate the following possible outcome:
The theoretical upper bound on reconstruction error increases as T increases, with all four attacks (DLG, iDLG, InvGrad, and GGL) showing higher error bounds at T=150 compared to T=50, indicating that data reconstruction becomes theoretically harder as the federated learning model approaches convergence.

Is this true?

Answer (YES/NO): NO